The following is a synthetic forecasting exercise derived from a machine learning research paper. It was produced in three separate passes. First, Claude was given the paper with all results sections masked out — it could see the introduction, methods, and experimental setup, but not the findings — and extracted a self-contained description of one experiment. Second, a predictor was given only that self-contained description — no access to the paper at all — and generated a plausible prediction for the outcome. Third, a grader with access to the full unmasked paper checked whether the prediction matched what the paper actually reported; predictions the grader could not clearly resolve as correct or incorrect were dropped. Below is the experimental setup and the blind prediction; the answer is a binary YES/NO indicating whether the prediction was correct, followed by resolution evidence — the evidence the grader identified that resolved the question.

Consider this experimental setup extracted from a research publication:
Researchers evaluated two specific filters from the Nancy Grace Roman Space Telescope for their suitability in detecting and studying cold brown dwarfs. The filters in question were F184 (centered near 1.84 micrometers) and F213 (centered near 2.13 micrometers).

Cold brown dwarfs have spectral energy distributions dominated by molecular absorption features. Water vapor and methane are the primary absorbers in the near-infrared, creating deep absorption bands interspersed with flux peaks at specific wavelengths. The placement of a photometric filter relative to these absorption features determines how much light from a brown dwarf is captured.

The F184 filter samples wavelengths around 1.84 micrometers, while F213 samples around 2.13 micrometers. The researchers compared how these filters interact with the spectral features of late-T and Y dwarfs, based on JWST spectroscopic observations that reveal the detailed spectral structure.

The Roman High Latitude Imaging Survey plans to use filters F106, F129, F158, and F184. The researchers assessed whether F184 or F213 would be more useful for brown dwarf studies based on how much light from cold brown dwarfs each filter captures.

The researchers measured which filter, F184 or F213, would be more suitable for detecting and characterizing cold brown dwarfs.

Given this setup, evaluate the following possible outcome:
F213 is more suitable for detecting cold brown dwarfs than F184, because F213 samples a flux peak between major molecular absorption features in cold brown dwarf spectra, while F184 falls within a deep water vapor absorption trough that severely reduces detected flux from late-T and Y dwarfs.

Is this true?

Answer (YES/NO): YES